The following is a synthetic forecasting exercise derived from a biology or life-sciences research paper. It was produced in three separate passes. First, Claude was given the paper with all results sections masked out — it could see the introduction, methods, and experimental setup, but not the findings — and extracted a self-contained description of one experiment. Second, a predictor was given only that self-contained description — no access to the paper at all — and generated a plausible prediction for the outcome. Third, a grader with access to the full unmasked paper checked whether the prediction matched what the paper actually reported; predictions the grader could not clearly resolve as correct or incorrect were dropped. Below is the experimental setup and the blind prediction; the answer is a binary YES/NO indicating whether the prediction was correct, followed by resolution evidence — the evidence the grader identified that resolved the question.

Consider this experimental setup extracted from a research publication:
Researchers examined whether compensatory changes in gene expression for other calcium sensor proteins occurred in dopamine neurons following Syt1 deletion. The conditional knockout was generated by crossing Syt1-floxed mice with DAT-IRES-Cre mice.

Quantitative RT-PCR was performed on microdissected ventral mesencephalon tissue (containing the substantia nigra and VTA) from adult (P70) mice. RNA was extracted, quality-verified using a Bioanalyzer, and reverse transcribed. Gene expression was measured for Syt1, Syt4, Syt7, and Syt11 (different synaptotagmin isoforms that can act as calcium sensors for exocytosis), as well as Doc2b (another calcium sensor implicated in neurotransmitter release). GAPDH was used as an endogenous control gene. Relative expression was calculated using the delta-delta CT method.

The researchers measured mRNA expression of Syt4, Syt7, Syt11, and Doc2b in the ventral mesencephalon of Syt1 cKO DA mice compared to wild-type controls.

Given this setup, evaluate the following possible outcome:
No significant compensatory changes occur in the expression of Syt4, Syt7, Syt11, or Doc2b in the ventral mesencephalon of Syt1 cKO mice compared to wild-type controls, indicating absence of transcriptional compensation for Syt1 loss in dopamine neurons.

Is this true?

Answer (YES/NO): NO